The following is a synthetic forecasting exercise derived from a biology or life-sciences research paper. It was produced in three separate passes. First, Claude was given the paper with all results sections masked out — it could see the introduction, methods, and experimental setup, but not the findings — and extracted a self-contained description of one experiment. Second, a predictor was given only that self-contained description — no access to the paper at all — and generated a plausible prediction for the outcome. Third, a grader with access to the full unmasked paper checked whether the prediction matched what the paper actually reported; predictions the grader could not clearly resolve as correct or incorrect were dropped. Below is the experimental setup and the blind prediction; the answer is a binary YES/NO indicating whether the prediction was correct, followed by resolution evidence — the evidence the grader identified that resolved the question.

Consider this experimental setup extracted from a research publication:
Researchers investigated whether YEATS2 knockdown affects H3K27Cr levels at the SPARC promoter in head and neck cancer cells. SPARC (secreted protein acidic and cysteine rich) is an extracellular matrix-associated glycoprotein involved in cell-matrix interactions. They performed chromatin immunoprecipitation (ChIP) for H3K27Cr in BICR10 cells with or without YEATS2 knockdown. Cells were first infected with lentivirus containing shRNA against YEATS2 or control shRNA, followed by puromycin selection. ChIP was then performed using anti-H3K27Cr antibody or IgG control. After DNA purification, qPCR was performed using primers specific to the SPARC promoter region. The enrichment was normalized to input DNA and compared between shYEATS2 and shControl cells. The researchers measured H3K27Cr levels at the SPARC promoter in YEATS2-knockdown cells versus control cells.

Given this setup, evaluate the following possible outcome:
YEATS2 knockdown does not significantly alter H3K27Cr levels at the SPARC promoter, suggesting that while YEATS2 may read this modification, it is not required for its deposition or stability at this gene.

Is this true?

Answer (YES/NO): NO